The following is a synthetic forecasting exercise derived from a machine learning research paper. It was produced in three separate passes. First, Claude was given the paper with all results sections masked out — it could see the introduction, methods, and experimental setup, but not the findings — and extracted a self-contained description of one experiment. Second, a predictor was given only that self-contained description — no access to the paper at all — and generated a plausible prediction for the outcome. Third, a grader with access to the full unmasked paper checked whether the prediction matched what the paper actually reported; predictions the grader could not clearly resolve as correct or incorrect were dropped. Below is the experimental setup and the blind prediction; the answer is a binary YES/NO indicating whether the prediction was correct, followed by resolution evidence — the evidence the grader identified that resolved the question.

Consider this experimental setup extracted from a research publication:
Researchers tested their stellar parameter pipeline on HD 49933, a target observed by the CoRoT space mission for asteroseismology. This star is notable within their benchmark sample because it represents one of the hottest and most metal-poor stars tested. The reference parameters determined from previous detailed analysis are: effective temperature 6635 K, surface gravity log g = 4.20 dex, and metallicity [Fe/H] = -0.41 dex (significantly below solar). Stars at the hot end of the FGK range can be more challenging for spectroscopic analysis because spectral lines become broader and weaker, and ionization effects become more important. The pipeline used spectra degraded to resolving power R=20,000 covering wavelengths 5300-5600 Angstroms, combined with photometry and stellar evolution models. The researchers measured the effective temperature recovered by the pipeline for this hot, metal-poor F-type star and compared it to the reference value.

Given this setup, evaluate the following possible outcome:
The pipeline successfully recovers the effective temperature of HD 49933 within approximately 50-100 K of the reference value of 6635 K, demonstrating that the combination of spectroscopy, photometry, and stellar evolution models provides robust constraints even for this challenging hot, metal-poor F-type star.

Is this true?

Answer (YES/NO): YES